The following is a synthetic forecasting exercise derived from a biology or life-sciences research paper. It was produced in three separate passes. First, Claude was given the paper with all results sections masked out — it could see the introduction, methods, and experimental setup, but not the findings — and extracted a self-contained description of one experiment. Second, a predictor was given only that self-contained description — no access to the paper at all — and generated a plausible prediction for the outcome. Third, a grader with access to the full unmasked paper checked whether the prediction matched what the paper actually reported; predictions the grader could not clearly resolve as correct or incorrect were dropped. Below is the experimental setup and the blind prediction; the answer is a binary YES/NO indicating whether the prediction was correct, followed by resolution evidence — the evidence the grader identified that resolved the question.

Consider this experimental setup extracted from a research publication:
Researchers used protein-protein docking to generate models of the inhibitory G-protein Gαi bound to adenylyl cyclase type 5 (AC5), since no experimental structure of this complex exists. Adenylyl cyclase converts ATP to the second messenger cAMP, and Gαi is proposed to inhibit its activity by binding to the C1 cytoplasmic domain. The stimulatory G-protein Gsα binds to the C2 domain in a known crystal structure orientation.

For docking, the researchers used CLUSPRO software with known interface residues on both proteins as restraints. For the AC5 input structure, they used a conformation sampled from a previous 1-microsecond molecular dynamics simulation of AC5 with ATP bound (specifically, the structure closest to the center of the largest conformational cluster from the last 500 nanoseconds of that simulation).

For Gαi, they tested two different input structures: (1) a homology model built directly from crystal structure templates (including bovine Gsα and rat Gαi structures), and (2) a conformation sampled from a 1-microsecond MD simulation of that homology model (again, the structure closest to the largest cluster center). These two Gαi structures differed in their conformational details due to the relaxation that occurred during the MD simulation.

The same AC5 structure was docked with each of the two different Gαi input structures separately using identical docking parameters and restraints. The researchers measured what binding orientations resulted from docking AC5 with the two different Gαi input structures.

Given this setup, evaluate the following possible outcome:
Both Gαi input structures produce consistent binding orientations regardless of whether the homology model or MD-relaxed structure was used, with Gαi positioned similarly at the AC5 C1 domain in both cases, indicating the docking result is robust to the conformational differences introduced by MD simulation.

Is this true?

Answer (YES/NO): NO